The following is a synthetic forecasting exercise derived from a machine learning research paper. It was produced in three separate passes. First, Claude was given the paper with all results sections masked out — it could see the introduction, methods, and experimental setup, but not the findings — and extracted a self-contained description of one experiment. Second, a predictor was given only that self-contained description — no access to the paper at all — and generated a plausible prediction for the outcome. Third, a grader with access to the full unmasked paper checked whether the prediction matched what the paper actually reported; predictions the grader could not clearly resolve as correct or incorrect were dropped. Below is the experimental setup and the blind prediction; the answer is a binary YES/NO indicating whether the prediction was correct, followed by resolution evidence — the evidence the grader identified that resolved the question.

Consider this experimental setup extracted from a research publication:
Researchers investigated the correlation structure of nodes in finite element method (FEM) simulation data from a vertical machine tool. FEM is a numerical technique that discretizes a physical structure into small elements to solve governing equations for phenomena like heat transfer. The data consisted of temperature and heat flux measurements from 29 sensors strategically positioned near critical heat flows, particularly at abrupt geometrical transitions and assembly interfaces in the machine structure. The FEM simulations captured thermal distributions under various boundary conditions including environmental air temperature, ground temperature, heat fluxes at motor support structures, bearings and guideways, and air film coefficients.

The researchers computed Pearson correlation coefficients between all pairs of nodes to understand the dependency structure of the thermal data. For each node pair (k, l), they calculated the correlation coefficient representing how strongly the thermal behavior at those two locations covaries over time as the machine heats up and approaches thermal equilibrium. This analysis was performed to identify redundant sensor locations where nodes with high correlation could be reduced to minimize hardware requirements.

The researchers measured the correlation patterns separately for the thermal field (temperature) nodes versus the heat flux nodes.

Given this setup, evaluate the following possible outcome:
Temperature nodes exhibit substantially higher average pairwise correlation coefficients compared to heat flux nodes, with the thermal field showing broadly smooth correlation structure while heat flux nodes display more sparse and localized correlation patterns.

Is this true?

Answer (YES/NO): YES